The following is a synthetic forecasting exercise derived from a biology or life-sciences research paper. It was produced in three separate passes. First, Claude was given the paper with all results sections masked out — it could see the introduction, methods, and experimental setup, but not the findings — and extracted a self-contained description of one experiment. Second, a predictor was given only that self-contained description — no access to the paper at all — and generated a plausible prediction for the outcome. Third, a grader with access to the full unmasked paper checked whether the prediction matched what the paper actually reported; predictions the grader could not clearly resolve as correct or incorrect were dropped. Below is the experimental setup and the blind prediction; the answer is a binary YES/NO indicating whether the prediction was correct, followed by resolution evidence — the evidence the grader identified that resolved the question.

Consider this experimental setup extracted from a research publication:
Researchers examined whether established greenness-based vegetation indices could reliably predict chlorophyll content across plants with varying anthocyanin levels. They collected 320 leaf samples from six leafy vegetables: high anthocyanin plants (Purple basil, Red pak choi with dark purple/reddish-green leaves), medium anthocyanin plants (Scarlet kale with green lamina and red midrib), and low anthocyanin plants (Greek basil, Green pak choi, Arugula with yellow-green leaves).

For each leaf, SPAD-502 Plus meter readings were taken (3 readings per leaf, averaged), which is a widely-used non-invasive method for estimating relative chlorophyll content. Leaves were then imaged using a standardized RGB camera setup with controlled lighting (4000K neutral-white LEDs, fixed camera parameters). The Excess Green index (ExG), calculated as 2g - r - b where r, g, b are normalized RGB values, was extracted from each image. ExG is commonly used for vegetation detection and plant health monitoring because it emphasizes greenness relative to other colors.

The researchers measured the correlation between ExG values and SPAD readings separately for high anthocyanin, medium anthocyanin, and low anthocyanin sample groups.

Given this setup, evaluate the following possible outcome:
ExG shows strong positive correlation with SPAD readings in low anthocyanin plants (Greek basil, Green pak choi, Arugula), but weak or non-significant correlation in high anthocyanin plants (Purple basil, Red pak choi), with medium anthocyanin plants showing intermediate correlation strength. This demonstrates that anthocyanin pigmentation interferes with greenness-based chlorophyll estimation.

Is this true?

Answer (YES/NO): NO